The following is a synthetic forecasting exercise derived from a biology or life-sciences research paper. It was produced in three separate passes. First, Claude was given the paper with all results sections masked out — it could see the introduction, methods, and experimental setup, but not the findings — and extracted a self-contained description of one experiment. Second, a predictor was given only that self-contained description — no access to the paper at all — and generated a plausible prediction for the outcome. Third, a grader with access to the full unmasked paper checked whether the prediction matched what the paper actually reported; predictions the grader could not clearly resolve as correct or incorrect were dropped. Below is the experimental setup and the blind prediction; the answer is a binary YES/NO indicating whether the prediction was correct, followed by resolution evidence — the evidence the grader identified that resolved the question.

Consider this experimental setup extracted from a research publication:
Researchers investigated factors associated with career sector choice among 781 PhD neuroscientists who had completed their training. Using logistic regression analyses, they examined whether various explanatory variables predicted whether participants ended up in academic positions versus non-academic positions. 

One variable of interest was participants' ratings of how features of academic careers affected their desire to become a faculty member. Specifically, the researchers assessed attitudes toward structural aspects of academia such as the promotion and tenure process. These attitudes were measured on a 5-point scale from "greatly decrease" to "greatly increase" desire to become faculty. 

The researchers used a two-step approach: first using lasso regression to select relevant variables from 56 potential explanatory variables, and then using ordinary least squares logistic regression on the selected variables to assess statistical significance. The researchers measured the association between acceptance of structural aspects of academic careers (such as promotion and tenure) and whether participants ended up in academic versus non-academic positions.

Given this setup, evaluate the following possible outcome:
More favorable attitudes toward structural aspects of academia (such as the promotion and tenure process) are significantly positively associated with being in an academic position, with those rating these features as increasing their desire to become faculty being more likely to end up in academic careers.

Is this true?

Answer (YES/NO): YES